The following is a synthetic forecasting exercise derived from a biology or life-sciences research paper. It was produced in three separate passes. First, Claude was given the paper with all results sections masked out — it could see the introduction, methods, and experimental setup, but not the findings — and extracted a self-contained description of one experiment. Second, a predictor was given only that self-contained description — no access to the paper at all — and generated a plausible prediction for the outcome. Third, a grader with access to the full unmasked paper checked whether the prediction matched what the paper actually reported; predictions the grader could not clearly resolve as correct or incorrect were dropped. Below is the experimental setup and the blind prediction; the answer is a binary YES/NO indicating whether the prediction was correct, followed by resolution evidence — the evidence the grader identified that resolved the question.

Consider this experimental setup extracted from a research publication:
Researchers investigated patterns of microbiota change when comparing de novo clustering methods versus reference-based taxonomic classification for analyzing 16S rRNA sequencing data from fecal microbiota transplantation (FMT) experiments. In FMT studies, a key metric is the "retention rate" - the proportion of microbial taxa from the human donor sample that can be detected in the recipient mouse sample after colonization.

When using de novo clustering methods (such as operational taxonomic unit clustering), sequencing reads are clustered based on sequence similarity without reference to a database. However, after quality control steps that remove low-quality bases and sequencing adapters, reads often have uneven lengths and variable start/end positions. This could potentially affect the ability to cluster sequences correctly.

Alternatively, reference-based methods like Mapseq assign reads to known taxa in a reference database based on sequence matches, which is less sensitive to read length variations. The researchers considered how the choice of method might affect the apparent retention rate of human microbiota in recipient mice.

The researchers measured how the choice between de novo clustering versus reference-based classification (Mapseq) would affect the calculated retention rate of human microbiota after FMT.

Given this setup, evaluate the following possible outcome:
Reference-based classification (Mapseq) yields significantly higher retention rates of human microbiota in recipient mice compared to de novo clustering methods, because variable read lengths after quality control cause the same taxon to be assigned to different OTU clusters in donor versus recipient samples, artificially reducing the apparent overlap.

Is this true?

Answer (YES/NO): NO